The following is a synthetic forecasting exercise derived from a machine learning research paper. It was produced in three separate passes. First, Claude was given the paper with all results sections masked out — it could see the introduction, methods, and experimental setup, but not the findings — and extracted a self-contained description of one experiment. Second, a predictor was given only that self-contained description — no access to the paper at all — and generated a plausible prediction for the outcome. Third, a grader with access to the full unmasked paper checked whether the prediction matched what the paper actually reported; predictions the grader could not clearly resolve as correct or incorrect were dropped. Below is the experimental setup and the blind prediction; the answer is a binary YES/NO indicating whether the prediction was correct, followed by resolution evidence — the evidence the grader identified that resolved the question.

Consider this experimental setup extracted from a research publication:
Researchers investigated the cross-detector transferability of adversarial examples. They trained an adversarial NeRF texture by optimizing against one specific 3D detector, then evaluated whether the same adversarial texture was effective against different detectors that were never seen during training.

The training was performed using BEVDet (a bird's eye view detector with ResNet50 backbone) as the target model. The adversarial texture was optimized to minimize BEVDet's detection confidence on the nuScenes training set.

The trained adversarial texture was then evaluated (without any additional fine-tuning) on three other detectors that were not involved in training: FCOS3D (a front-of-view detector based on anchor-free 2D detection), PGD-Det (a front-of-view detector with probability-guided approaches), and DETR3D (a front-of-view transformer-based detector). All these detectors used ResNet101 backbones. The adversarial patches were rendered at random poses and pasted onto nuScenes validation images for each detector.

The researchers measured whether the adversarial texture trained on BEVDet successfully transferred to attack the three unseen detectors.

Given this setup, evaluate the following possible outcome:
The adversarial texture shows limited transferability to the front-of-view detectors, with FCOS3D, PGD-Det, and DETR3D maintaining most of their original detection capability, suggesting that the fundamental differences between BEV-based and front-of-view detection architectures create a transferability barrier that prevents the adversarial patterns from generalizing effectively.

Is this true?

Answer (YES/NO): NO